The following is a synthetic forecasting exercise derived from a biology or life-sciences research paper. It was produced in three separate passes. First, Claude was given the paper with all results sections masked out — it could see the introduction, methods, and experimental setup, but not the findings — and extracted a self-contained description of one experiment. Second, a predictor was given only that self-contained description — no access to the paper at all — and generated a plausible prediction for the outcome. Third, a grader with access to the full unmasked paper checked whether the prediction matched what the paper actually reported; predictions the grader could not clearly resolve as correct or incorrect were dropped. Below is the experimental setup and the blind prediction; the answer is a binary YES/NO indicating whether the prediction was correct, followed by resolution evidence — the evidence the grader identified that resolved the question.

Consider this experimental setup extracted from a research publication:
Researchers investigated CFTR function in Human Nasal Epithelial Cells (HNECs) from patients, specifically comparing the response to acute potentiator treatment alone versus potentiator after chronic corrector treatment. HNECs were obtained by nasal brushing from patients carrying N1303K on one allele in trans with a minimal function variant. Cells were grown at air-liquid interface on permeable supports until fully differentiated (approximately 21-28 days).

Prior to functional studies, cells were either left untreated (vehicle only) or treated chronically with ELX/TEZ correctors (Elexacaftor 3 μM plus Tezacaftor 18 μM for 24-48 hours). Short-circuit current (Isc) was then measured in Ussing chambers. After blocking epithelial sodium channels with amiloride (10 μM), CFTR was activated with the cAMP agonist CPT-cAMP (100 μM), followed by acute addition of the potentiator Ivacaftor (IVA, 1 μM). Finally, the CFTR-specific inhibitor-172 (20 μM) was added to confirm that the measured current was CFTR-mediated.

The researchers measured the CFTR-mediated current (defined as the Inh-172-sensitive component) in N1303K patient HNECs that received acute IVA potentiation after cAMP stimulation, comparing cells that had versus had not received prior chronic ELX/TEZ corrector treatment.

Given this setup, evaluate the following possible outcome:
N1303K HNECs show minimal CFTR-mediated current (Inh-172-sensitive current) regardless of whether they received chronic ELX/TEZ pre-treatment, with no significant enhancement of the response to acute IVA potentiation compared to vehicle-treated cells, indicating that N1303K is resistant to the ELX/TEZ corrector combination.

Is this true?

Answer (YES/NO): NO